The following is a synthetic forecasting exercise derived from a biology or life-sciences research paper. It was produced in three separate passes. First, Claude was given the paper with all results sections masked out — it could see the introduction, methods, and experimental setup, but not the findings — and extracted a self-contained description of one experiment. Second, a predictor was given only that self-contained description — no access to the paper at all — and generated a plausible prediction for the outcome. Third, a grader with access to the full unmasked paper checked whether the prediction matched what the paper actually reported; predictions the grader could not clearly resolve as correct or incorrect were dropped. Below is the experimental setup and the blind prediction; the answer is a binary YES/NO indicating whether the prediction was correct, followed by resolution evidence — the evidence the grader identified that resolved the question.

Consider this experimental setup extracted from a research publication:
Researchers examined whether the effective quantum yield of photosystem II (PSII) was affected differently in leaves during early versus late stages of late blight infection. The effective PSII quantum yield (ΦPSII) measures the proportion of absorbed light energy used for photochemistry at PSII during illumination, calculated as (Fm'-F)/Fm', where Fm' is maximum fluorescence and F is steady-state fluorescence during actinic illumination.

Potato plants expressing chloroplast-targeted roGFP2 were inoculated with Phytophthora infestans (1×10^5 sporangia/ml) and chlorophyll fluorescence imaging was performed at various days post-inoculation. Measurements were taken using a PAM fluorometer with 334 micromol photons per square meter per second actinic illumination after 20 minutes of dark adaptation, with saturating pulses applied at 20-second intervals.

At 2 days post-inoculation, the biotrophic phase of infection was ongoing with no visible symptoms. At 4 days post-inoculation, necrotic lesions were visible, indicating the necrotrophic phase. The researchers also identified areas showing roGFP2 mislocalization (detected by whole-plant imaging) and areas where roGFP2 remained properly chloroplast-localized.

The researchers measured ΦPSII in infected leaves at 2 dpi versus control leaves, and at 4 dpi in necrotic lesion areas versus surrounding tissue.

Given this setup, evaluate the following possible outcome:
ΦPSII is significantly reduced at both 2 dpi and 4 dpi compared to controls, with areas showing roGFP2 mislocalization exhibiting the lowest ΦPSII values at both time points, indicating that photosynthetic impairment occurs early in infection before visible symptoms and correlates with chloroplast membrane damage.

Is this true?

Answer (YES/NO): NO